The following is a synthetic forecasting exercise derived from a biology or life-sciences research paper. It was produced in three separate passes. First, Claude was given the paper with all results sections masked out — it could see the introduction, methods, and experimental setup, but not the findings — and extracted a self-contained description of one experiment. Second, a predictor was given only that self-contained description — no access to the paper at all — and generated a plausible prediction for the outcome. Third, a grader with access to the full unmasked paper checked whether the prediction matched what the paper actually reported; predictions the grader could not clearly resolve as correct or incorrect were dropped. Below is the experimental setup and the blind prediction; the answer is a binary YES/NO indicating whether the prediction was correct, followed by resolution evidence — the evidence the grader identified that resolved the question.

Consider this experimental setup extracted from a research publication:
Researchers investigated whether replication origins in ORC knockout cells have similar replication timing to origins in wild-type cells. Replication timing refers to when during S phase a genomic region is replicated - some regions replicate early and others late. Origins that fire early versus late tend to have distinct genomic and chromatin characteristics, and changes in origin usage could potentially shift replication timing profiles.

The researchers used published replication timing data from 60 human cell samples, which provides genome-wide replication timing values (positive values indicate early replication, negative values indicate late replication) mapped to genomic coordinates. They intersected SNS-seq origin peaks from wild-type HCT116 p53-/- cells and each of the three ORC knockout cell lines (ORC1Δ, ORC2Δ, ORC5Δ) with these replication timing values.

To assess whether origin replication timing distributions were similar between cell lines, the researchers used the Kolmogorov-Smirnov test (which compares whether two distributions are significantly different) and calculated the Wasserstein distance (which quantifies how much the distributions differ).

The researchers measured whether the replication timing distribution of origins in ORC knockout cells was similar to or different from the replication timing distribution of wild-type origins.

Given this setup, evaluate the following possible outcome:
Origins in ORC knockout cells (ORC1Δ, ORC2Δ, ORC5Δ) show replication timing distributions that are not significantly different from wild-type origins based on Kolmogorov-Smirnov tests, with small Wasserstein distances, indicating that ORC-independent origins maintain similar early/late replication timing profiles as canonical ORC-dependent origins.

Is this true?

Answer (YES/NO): YES